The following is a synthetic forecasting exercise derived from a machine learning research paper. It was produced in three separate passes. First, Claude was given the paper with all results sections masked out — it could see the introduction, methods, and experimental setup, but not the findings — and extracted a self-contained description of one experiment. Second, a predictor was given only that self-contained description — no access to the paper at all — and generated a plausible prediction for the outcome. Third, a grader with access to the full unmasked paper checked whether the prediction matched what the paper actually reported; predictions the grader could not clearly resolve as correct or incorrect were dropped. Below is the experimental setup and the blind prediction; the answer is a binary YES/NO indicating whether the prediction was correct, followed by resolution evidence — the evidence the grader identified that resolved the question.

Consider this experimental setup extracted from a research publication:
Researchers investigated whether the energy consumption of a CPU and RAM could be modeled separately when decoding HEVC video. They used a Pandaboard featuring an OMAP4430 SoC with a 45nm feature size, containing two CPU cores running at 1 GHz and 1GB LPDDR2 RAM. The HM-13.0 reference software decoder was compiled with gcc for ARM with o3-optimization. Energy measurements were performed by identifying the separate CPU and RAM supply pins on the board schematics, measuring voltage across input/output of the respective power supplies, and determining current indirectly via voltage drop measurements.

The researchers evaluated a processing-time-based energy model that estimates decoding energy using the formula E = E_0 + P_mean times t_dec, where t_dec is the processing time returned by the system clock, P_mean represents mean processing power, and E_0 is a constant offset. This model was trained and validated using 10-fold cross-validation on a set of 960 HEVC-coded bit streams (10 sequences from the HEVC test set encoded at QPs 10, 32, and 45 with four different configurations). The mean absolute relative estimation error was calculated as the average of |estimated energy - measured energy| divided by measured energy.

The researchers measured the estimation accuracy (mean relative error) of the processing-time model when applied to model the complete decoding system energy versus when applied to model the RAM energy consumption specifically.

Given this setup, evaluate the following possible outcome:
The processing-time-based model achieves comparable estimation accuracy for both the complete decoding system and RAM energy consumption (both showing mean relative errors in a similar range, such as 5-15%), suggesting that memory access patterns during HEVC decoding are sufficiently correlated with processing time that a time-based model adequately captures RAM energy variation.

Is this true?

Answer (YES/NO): NO